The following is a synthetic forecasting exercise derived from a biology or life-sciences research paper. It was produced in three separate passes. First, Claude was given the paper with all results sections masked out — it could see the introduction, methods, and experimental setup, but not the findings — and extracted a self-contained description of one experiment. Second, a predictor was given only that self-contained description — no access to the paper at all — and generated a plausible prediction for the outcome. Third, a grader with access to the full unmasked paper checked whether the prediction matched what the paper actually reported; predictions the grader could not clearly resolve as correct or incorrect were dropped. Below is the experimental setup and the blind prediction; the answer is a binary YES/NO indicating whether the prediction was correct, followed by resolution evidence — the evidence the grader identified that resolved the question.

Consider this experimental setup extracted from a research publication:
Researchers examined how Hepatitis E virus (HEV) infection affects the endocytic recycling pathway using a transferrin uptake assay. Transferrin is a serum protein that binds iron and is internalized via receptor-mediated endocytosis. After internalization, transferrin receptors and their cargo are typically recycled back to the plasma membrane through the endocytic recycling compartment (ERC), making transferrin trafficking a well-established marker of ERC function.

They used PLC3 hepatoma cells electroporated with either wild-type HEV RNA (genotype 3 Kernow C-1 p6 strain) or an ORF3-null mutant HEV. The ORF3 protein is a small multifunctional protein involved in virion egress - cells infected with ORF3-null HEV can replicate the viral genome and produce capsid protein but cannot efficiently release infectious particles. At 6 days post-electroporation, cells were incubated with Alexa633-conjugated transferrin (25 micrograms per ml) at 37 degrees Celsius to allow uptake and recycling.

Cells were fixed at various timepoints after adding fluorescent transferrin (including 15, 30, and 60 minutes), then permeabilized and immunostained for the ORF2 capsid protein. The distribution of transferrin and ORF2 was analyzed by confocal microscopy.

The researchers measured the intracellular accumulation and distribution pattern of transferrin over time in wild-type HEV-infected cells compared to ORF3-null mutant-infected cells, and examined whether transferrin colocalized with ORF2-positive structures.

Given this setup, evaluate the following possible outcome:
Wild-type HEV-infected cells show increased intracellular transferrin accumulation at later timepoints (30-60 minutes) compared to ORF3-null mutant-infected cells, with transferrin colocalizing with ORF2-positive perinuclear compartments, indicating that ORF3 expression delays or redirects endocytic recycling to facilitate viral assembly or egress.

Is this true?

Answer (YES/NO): NO